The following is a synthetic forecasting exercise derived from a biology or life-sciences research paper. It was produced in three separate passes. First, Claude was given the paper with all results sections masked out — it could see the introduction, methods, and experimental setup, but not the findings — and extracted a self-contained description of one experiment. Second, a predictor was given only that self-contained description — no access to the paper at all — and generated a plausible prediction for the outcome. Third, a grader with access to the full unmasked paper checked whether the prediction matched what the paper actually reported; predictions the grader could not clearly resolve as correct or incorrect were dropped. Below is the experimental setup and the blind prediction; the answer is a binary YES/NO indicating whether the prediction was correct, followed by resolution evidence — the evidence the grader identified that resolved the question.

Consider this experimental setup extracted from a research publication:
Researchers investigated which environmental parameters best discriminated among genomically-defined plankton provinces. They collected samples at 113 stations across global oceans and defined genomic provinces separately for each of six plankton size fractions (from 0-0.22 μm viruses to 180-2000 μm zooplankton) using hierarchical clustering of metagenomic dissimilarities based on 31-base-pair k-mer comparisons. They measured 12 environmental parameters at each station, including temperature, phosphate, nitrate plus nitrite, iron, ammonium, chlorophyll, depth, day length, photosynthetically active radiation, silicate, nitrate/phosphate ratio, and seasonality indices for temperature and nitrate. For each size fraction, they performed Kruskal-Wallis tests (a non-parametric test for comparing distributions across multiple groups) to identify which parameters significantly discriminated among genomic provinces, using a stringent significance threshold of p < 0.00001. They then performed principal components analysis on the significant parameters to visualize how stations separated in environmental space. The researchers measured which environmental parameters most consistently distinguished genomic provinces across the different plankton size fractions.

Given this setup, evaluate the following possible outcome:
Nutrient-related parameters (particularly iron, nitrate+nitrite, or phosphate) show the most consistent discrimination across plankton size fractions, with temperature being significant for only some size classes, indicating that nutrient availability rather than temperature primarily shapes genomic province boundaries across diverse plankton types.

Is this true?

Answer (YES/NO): NO